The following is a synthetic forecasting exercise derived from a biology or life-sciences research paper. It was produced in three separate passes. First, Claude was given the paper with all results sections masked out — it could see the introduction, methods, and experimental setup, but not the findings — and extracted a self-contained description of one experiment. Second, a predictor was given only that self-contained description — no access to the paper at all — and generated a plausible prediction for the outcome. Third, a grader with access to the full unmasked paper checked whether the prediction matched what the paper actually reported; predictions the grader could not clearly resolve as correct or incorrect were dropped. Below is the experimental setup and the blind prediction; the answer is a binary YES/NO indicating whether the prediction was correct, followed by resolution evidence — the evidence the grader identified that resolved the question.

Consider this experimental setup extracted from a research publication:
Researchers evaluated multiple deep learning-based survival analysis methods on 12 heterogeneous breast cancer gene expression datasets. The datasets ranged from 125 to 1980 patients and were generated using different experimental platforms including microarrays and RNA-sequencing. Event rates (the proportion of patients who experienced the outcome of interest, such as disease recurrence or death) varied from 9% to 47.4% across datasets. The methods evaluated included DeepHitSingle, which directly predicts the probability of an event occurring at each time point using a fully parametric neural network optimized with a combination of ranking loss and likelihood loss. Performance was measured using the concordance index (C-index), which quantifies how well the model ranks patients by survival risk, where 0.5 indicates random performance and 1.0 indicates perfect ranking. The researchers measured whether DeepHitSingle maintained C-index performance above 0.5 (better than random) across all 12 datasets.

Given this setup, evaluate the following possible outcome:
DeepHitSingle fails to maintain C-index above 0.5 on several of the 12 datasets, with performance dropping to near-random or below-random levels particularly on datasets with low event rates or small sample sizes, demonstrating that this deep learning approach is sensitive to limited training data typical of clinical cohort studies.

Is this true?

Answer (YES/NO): YES